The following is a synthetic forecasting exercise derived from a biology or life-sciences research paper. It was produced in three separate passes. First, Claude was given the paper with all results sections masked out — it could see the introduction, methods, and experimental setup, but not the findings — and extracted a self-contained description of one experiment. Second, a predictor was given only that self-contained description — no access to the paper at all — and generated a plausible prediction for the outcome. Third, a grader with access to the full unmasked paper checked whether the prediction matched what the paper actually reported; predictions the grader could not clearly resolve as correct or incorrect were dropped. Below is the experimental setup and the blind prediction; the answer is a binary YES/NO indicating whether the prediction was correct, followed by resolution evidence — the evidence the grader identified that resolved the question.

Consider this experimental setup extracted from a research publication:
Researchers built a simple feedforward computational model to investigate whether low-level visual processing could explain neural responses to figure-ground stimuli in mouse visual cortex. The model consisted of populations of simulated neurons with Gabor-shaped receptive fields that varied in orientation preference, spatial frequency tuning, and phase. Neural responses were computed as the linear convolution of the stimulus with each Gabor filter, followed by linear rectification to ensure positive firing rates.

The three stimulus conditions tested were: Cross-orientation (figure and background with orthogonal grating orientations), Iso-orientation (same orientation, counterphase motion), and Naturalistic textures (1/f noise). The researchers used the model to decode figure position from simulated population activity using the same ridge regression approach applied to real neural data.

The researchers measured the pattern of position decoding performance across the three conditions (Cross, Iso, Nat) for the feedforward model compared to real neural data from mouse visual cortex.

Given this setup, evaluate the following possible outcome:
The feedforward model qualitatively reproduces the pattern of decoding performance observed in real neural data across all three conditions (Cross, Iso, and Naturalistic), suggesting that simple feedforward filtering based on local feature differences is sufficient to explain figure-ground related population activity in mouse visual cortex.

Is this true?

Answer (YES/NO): NO